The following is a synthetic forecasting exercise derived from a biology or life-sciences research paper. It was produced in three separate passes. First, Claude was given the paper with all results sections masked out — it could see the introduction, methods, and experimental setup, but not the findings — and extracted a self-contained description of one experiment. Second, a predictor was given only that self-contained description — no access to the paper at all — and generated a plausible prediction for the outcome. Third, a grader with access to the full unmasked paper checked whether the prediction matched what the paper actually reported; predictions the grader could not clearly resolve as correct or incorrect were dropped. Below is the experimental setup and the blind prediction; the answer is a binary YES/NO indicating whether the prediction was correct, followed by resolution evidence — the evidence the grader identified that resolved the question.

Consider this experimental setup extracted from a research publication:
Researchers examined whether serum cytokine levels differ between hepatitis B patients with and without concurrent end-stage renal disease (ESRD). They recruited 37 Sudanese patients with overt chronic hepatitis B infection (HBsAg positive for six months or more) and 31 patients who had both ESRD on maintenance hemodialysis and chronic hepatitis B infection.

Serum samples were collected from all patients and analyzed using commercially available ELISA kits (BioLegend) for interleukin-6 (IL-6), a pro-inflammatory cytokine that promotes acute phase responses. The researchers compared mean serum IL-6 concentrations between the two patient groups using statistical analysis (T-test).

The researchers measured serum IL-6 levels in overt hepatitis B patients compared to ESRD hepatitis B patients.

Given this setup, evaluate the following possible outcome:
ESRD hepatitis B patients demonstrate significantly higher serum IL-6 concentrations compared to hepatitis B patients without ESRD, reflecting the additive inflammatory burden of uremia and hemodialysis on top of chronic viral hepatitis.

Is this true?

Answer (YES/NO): NO